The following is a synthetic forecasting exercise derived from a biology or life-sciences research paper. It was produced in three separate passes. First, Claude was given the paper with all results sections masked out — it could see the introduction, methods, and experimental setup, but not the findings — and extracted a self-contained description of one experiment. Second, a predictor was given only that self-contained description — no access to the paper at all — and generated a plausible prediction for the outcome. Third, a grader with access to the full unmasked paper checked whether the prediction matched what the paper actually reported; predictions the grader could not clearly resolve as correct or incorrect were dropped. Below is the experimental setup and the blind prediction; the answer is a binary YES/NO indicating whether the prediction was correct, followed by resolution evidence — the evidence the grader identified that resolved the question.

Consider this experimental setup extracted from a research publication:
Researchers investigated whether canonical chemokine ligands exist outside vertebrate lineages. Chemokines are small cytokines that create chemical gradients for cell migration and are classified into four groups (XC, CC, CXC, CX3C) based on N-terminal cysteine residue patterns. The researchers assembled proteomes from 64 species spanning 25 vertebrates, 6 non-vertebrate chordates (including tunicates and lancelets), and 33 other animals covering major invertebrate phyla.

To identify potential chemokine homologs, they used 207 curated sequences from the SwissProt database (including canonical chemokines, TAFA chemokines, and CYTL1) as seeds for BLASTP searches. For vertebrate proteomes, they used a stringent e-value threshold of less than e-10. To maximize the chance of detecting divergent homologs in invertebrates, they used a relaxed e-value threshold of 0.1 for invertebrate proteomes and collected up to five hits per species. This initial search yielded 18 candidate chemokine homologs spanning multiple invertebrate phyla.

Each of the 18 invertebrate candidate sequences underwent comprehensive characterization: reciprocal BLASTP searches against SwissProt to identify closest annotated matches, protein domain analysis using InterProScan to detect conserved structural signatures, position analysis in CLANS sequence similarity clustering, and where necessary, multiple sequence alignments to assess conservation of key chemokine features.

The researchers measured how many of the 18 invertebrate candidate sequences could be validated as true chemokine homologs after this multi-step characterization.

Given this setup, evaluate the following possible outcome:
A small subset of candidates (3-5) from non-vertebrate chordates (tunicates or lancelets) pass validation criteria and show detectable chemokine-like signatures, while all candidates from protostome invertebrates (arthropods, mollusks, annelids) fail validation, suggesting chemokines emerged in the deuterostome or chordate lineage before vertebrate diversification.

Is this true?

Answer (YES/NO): NO